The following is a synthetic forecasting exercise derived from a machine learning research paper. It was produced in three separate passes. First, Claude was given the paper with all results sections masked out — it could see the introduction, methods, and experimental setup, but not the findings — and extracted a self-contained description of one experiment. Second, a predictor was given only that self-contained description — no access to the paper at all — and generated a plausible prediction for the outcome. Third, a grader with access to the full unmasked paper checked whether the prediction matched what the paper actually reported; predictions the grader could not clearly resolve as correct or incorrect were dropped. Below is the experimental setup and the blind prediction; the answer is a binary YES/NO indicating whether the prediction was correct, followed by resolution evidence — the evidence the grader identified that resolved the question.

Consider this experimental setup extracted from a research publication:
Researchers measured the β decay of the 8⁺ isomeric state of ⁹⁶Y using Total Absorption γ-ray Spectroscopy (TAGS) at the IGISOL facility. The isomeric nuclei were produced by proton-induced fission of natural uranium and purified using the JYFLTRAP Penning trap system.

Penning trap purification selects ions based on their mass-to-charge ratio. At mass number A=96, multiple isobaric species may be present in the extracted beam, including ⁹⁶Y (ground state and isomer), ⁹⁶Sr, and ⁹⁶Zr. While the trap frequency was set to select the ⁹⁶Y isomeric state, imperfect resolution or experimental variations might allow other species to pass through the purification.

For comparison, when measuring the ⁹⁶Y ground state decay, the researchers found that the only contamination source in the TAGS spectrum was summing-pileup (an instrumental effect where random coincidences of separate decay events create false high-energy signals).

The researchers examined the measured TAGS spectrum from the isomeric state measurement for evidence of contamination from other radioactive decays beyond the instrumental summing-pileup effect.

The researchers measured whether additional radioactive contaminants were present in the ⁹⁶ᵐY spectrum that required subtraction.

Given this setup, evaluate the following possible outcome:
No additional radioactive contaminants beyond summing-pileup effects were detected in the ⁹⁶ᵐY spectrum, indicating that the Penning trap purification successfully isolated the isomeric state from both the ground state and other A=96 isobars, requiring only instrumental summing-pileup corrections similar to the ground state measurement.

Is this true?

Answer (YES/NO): NO